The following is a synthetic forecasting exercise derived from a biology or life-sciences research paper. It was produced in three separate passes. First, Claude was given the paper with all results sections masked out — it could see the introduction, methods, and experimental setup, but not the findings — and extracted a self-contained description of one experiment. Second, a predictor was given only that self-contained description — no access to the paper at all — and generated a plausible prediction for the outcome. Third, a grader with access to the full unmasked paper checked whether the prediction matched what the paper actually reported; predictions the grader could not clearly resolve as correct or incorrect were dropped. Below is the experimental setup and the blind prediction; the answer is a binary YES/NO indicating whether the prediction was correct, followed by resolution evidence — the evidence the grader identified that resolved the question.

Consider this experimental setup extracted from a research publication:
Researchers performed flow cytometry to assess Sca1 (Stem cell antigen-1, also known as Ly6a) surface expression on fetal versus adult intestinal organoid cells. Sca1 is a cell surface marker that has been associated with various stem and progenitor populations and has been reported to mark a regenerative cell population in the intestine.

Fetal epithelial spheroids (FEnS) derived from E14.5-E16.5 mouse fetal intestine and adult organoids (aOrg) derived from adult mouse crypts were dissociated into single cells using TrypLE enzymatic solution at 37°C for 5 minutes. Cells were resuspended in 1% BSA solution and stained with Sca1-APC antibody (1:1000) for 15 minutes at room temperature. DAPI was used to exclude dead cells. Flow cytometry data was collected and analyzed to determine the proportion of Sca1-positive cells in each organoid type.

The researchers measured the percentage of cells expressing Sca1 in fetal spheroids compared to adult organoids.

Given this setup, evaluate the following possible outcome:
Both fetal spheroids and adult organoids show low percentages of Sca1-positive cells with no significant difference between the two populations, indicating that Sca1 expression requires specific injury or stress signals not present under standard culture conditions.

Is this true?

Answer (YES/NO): NO